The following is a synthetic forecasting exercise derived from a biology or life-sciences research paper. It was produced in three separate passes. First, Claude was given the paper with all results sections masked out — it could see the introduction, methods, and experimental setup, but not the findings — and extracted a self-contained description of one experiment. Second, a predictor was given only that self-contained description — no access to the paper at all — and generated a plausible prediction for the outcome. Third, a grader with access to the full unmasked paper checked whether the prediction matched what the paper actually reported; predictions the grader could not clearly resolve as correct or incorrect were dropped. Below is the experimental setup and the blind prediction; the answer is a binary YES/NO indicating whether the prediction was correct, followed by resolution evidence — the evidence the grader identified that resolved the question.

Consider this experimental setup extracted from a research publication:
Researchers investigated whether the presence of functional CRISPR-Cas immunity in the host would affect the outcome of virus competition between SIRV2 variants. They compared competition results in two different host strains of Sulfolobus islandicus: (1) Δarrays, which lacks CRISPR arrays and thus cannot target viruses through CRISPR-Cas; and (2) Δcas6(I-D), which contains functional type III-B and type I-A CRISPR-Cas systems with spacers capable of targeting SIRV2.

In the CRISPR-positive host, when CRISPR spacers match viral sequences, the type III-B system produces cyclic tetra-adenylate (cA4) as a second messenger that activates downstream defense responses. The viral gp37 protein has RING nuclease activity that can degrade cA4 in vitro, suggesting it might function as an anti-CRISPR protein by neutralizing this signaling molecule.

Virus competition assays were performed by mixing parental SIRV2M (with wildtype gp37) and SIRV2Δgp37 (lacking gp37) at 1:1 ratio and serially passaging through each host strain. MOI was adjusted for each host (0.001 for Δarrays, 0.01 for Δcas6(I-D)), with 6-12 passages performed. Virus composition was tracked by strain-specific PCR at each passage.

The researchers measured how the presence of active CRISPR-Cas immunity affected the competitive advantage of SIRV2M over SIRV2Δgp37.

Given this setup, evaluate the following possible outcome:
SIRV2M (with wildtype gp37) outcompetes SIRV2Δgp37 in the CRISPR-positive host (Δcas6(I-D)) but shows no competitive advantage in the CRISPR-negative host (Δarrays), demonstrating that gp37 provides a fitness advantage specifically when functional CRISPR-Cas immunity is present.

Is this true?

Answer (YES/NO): NO